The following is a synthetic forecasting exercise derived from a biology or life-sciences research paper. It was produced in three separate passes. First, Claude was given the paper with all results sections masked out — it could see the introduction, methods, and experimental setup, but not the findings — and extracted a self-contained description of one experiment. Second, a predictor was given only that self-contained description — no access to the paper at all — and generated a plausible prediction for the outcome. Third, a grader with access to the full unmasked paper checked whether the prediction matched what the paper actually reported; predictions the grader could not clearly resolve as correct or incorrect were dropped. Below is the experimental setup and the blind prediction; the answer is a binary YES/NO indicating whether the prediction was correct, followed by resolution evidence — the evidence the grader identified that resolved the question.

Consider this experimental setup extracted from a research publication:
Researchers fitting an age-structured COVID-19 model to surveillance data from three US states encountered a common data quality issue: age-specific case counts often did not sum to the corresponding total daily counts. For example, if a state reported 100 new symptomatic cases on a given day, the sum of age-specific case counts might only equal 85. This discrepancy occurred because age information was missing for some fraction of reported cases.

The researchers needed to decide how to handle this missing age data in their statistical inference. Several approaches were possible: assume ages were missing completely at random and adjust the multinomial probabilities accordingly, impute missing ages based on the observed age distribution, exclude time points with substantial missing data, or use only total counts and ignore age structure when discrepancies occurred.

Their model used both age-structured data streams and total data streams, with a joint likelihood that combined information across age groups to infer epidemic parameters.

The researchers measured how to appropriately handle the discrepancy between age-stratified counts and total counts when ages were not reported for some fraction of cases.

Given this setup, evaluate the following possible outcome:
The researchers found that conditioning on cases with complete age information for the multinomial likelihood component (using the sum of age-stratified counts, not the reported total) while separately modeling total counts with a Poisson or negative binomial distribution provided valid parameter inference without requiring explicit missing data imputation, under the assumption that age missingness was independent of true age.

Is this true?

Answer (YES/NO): NO